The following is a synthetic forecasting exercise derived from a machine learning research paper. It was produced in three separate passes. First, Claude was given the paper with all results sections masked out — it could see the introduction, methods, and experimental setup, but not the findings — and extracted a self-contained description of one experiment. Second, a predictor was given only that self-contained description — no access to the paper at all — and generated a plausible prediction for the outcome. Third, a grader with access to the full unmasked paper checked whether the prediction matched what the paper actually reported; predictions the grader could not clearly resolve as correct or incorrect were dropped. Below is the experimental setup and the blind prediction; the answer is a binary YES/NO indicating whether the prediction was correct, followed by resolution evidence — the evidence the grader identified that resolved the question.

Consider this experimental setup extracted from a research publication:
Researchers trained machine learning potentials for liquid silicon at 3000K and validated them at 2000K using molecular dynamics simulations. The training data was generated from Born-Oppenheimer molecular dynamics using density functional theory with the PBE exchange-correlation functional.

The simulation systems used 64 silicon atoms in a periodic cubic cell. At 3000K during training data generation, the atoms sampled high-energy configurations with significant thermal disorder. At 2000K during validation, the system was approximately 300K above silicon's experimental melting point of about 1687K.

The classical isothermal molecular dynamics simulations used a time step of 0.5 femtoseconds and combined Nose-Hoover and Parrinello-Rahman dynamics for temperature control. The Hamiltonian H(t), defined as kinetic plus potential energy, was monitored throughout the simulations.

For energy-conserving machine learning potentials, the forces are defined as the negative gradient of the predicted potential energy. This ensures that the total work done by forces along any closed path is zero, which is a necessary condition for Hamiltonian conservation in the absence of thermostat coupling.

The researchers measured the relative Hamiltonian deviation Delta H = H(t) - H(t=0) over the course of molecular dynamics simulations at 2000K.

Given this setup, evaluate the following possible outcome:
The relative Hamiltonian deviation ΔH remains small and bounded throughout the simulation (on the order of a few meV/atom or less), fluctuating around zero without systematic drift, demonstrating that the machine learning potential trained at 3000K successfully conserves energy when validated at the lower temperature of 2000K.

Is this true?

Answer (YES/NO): YES